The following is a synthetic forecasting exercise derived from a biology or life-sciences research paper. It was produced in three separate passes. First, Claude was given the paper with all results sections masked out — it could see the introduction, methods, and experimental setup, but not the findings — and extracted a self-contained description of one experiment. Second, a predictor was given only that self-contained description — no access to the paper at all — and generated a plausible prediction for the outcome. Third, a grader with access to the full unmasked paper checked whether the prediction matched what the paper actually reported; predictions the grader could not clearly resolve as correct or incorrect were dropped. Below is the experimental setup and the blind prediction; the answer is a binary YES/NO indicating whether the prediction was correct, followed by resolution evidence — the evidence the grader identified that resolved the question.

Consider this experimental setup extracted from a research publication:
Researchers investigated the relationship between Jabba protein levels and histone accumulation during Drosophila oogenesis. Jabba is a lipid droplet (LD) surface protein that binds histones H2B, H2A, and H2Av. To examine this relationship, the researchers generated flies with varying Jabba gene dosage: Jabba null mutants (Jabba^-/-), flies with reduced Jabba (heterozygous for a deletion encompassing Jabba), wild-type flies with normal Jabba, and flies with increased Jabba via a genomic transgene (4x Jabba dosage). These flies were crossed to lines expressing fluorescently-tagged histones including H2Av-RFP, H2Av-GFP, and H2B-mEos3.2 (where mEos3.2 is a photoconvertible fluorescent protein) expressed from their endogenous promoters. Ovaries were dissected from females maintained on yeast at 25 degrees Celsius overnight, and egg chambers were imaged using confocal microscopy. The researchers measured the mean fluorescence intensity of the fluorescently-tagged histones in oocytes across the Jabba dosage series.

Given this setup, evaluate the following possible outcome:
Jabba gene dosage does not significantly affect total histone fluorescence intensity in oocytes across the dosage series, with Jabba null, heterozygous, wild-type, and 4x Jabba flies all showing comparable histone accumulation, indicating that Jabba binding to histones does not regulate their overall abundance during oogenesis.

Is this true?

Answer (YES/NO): NO